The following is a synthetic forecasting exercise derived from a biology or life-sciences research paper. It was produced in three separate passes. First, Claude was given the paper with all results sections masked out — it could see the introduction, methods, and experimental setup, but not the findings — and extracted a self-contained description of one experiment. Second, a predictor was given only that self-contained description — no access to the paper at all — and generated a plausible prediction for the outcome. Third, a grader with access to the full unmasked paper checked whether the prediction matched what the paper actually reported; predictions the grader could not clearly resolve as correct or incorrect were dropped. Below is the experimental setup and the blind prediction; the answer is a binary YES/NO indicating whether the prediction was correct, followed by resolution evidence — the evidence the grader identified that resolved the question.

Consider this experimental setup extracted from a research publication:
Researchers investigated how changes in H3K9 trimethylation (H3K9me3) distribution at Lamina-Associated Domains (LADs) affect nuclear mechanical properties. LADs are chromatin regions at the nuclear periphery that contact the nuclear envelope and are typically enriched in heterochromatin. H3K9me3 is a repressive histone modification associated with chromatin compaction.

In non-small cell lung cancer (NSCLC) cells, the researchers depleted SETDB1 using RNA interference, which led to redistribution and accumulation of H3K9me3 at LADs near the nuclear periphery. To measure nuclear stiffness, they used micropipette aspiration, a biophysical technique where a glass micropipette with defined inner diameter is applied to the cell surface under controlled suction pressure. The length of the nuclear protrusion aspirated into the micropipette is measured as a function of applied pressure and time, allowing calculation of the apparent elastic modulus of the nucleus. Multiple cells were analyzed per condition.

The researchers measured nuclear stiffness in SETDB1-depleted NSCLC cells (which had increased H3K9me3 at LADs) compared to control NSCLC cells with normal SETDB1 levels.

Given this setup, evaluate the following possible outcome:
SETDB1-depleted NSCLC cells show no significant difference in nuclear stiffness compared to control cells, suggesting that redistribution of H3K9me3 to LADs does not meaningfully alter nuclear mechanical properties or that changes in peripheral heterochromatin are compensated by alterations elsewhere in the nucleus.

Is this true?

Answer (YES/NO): NO